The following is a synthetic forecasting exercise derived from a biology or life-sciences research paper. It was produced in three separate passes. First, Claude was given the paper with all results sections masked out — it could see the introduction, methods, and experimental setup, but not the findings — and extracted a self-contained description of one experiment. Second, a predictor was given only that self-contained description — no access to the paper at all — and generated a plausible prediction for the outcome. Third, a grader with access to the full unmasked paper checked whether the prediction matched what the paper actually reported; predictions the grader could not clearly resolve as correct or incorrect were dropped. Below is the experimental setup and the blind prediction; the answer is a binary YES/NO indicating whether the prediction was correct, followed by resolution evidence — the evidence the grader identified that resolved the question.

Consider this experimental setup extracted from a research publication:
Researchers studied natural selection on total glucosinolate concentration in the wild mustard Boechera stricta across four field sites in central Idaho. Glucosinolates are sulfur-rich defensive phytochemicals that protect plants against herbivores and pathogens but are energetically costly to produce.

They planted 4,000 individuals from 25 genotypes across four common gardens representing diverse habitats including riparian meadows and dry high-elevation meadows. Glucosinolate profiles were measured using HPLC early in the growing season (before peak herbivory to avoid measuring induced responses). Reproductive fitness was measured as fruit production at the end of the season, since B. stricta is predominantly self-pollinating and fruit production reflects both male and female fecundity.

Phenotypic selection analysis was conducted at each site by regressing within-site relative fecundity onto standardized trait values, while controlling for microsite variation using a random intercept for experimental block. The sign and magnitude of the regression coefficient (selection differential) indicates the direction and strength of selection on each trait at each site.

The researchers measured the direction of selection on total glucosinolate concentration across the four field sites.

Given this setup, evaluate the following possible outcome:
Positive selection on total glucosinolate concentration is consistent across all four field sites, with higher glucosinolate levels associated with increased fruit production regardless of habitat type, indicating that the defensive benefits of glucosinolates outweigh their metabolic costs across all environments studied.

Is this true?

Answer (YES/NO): NO